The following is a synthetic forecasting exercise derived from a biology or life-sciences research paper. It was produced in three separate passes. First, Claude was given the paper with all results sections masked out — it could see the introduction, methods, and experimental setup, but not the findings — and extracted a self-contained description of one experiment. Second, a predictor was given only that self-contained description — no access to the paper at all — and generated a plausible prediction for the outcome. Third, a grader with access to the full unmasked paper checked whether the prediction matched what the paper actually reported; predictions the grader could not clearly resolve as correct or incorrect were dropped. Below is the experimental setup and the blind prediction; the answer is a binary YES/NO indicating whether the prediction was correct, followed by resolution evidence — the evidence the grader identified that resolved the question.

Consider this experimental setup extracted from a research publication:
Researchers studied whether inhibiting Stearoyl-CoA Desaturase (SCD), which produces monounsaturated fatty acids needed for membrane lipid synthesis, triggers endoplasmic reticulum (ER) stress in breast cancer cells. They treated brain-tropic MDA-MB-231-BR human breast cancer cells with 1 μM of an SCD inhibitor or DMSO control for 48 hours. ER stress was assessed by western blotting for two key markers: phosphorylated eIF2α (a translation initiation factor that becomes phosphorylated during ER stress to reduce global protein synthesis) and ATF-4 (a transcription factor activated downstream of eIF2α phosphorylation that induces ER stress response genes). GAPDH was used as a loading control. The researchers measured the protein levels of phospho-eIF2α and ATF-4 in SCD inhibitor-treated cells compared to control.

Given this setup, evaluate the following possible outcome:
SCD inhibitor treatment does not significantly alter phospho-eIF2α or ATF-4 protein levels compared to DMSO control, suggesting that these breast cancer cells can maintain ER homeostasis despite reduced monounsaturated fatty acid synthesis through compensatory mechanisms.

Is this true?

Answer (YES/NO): NO